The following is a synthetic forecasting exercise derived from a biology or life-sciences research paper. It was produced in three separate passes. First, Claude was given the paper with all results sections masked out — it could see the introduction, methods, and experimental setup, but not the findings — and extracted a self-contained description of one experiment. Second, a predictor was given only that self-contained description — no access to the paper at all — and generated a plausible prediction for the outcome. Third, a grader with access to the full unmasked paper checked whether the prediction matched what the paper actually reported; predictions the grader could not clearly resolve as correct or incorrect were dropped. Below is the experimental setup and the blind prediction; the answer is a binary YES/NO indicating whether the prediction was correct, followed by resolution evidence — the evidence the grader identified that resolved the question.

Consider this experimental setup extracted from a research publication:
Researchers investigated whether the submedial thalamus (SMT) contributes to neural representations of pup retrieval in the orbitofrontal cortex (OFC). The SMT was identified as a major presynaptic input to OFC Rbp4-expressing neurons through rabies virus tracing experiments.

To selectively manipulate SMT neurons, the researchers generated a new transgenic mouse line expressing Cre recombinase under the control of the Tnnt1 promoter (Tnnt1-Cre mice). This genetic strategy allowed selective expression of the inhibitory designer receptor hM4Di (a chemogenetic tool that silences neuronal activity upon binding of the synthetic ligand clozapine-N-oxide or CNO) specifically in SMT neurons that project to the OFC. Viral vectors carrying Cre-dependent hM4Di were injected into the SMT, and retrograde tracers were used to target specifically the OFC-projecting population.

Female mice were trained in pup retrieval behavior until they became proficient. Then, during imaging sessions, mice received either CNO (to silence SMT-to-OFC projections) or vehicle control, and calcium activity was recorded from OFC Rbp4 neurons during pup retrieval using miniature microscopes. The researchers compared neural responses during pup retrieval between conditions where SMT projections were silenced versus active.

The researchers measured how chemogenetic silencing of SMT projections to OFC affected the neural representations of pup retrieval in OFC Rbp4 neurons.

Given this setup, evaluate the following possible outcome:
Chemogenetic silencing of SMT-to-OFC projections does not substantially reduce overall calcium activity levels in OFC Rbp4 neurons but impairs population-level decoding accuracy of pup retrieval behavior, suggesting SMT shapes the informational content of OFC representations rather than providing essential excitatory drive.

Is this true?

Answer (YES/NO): NO